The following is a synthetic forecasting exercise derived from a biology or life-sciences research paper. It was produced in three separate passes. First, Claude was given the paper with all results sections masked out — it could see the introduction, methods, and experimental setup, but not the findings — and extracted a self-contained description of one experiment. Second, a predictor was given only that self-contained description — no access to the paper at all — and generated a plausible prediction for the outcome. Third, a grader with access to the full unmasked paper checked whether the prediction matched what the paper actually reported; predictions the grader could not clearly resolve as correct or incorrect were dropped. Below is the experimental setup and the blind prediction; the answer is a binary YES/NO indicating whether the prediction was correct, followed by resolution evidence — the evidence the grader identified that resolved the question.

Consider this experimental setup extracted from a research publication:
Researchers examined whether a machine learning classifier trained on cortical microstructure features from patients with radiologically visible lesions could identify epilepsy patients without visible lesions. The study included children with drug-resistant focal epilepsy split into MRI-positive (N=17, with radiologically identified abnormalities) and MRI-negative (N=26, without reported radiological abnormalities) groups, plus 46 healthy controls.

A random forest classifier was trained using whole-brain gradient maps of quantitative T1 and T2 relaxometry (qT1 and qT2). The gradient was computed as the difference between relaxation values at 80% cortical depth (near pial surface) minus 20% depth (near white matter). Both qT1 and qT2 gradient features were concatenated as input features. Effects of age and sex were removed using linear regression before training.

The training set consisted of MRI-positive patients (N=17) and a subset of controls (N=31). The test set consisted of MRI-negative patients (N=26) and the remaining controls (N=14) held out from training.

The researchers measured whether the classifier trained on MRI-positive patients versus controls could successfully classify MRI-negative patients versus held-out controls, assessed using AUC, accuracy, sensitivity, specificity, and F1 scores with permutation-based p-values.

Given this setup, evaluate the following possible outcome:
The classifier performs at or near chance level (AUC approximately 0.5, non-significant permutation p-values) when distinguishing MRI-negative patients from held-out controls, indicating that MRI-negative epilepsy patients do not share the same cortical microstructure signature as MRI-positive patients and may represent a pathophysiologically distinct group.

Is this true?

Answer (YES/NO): NO